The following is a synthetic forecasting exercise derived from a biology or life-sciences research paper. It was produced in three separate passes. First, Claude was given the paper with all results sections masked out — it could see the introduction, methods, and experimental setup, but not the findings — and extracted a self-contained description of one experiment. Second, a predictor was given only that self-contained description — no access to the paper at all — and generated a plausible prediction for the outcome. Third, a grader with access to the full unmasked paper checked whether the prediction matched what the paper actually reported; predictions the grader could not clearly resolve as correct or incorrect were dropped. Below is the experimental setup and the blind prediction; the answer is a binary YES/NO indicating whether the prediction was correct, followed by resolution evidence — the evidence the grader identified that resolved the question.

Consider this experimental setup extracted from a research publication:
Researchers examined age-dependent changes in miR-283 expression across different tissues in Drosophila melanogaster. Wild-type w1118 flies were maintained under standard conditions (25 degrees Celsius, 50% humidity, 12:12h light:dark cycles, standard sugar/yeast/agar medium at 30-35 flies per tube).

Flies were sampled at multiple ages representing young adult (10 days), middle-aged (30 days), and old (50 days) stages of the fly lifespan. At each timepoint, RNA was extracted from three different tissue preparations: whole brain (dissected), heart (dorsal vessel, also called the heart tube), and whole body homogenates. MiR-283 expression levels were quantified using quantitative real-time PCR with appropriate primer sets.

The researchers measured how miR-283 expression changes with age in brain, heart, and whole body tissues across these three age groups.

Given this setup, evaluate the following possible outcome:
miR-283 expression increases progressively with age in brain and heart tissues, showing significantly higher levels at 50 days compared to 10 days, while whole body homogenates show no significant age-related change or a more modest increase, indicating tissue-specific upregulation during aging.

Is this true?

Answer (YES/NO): NO